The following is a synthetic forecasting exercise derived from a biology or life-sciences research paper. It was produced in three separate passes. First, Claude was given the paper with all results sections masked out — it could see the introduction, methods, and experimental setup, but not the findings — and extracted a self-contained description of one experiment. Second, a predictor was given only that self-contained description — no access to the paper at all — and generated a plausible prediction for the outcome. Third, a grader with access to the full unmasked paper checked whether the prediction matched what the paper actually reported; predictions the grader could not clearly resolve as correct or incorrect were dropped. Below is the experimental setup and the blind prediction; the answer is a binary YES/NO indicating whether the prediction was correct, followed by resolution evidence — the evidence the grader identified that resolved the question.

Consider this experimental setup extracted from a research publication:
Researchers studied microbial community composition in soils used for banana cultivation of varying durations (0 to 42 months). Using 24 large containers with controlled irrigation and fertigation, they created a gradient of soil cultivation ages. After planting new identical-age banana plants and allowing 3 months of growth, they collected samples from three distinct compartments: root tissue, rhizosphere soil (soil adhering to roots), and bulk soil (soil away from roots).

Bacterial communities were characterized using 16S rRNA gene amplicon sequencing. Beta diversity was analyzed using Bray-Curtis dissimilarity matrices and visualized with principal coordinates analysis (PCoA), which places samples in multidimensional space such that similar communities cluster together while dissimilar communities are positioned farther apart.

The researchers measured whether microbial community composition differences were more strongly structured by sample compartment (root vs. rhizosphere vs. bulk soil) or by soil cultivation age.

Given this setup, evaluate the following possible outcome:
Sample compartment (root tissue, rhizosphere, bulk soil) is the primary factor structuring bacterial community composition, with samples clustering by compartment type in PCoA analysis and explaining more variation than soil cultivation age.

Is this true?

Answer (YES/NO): NO